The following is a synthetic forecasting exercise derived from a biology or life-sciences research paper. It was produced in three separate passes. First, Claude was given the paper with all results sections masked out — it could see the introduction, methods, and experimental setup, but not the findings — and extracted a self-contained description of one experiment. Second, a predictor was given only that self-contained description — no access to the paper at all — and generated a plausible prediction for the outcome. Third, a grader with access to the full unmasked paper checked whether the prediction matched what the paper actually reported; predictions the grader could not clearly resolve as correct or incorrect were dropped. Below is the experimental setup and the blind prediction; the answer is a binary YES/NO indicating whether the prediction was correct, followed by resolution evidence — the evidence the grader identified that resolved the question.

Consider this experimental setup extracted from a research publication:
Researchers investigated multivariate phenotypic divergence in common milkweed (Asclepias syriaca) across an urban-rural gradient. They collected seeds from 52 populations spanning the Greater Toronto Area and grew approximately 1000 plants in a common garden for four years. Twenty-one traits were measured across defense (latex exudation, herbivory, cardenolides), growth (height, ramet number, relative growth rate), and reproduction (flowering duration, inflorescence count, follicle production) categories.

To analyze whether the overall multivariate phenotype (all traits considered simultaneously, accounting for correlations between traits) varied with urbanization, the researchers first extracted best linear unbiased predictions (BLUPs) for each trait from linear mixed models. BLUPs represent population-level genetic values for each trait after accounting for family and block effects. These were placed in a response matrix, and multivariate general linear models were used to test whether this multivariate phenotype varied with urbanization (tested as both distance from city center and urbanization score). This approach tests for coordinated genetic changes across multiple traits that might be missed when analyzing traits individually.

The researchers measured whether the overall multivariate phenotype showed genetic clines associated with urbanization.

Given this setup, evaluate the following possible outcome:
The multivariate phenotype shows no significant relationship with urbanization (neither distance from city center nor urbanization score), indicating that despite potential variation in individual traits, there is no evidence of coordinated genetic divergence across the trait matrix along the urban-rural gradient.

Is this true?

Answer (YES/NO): YES